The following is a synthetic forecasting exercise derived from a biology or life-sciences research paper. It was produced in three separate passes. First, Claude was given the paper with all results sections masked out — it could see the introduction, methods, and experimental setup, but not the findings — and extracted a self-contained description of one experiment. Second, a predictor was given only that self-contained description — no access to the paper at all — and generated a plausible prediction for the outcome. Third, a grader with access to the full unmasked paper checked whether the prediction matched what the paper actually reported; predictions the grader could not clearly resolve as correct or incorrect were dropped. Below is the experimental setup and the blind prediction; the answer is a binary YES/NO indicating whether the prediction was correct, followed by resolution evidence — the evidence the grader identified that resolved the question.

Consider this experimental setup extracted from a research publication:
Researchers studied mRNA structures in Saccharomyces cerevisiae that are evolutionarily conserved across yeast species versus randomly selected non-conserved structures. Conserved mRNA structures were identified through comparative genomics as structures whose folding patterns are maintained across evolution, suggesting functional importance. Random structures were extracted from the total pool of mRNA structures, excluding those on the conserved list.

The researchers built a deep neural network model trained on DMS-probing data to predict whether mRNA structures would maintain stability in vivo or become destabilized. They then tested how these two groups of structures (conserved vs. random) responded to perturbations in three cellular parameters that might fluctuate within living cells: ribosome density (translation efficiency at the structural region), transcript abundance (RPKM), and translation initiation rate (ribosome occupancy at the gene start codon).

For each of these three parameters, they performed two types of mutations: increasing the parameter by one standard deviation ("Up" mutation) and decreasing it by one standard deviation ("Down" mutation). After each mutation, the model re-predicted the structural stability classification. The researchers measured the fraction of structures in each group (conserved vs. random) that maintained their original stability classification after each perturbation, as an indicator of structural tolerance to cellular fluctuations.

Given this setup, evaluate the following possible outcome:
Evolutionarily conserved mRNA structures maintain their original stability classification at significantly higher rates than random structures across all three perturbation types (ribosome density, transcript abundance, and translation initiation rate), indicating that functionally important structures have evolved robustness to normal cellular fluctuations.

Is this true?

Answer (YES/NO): YES